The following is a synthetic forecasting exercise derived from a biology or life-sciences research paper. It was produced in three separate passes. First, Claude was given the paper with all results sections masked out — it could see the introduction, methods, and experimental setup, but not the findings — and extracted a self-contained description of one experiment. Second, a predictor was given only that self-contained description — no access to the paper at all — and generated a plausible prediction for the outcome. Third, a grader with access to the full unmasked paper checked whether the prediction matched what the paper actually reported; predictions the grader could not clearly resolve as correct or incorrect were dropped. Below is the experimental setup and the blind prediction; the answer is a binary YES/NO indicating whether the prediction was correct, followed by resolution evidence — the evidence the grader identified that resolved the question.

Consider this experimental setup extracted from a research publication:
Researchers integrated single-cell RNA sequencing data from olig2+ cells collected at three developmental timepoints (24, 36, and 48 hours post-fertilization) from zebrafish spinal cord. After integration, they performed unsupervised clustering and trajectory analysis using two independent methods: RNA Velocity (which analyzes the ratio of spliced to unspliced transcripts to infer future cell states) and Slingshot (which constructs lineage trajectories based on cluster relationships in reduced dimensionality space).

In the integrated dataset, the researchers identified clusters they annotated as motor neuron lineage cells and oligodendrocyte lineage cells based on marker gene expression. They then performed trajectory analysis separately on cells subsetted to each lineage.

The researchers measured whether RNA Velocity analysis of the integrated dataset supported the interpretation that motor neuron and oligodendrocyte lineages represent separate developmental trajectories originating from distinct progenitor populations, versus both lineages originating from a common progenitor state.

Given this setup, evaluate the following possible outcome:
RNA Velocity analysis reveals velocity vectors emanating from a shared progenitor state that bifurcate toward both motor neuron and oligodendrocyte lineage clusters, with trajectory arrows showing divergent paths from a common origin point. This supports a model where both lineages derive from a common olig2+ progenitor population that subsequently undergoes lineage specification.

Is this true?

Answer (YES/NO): NO